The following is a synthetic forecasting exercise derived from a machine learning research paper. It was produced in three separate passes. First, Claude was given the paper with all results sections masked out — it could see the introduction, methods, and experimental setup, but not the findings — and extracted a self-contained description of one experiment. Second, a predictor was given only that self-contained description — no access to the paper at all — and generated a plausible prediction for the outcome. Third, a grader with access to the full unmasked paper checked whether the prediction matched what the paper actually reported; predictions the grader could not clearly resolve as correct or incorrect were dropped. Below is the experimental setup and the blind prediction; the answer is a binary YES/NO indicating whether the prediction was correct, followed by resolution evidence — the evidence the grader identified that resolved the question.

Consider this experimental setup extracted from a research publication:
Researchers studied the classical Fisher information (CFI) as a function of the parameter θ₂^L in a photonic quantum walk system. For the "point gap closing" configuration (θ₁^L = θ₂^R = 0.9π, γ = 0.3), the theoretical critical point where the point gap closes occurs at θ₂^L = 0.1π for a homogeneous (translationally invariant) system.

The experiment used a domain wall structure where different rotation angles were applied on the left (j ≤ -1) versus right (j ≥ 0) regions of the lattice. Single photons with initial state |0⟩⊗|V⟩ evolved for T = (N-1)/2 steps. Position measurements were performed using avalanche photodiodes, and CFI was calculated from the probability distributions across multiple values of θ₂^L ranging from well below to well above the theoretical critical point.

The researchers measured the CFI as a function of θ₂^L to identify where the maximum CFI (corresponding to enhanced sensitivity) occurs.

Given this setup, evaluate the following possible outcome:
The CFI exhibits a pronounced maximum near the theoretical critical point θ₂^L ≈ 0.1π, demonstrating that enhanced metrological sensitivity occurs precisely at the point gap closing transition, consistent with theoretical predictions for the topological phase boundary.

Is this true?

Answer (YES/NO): YES